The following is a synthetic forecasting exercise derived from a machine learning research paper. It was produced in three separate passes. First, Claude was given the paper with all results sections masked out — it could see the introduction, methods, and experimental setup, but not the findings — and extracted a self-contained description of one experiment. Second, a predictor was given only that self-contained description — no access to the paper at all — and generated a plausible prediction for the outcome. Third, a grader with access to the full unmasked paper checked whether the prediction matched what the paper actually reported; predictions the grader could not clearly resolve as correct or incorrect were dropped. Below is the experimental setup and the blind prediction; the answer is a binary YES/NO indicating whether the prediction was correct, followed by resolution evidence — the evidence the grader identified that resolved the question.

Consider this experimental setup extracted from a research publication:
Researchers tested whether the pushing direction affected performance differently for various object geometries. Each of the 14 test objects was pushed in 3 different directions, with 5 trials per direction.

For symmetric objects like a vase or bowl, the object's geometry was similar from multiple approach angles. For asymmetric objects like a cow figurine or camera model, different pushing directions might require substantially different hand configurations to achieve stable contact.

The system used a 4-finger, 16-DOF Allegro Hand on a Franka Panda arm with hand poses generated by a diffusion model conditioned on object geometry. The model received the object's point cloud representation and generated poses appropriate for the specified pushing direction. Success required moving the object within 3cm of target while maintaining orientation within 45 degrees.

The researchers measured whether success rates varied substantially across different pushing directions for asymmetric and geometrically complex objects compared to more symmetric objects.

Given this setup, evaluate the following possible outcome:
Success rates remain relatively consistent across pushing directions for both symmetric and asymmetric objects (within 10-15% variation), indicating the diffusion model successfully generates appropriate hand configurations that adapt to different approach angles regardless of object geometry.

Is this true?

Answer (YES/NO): NO